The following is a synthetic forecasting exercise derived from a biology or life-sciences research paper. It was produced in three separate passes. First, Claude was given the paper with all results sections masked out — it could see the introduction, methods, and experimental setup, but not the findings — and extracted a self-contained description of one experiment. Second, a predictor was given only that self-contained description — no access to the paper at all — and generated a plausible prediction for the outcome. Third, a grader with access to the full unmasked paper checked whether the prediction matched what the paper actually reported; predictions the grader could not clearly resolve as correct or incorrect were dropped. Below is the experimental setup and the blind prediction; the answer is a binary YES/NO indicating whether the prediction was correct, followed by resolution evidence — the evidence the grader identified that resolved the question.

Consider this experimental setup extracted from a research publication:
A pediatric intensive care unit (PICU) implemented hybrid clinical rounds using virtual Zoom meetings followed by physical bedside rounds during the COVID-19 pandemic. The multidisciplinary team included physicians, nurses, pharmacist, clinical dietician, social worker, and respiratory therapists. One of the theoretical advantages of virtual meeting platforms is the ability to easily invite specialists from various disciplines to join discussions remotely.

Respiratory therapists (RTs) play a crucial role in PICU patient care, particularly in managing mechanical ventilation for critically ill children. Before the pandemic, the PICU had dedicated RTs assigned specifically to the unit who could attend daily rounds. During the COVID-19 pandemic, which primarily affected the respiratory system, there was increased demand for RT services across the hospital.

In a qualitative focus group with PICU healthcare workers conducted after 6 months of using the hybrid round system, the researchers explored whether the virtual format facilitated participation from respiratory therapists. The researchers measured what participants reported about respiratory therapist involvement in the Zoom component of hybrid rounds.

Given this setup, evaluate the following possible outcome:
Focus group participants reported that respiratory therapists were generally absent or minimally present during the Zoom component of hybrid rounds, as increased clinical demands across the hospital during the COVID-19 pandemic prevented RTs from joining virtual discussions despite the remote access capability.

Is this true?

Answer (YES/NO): YES